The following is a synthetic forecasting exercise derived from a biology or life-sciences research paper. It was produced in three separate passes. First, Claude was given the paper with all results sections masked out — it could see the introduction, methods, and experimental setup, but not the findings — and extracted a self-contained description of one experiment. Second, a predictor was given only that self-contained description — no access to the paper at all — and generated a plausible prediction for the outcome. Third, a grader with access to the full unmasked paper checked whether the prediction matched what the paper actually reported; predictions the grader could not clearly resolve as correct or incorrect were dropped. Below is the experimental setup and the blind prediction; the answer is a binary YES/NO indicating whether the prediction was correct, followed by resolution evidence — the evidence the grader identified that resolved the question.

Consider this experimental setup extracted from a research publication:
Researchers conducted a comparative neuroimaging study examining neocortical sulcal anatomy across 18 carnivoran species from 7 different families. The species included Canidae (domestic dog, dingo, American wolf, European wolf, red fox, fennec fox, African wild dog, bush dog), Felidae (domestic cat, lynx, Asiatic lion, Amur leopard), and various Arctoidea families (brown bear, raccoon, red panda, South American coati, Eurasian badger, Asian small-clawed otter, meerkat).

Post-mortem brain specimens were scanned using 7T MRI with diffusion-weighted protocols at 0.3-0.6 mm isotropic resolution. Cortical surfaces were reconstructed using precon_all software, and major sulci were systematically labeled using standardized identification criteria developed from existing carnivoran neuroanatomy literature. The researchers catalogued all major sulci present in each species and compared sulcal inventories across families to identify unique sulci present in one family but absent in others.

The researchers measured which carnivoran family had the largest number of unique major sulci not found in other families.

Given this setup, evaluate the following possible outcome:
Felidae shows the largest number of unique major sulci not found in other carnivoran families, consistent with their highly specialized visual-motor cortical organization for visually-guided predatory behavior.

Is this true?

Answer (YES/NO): NO